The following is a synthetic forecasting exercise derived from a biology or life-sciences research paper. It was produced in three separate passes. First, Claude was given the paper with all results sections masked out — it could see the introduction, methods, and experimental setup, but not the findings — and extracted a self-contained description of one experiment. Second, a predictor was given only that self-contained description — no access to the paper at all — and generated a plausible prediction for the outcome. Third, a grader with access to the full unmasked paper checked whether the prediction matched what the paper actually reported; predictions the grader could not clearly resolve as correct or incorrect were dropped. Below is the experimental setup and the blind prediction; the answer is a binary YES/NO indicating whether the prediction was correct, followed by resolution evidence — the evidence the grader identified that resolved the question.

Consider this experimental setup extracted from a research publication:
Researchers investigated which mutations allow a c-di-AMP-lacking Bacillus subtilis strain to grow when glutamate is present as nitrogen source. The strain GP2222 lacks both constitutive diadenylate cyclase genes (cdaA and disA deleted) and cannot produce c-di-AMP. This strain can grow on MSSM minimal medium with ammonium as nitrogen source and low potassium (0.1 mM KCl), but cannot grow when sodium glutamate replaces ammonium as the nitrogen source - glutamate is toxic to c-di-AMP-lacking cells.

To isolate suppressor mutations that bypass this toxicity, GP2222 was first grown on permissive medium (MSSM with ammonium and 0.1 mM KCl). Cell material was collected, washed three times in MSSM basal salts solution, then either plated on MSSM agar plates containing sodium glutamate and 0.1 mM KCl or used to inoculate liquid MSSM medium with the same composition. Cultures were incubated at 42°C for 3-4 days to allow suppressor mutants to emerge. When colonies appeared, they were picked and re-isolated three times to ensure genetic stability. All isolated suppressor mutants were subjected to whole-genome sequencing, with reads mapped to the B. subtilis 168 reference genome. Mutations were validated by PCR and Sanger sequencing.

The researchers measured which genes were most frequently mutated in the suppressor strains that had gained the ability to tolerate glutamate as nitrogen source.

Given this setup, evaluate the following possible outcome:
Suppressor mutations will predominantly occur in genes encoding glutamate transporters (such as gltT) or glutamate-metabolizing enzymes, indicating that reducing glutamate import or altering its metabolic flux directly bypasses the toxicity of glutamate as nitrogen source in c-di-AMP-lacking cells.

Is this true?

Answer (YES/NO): YES